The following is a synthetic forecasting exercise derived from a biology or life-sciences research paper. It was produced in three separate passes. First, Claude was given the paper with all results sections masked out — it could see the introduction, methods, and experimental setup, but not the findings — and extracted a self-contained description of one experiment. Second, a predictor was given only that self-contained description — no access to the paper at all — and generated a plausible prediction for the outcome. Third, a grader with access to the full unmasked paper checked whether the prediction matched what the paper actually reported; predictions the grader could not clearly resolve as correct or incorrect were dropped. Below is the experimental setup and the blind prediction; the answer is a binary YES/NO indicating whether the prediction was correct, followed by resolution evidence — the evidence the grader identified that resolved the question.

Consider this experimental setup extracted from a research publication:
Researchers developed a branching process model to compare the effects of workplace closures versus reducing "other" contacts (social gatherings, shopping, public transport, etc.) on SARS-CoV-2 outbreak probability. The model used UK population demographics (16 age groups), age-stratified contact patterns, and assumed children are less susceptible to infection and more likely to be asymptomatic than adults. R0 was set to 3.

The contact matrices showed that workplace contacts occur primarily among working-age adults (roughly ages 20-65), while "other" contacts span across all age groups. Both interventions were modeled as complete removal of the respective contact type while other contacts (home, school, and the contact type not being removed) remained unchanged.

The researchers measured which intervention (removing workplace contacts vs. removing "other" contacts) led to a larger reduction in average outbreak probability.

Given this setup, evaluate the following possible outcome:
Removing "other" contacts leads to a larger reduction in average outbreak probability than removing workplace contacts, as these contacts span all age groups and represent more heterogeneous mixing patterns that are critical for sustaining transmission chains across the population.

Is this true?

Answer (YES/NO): YES